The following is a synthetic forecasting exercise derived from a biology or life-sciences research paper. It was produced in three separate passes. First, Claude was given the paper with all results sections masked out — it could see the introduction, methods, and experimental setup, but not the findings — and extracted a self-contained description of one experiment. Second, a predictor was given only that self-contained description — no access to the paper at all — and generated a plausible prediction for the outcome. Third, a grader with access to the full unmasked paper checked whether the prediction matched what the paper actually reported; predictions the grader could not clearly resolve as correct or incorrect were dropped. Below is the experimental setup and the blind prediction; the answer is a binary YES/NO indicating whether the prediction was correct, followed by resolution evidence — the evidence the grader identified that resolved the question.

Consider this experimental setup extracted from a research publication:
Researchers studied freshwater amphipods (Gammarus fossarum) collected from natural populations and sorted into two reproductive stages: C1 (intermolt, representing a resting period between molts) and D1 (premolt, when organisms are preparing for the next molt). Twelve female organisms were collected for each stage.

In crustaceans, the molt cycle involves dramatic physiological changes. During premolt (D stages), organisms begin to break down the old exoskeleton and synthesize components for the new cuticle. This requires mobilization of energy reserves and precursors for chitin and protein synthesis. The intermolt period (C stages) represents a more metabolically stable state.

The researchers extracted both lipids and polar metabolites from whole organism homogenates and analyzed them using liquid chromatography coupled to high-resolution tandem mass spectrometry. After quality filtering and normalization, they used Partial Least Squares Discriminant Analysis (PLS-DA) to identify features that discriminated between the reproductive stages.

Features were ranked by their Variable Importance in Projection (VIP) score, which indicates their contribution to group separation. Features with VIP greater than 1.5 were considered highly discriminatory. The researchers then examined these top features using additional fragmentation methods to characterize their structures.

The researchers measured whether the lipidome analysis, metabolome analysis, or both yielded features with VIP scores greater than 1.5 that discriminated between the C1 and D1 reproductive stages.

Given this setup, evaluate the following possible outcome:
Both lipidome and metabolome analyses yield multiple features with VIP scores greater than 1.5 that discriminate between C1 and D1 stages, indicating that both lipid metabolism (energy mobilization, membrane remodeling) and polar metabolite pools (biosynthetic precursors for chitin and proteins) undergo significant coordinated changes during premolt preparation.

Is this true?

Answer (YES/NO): YES